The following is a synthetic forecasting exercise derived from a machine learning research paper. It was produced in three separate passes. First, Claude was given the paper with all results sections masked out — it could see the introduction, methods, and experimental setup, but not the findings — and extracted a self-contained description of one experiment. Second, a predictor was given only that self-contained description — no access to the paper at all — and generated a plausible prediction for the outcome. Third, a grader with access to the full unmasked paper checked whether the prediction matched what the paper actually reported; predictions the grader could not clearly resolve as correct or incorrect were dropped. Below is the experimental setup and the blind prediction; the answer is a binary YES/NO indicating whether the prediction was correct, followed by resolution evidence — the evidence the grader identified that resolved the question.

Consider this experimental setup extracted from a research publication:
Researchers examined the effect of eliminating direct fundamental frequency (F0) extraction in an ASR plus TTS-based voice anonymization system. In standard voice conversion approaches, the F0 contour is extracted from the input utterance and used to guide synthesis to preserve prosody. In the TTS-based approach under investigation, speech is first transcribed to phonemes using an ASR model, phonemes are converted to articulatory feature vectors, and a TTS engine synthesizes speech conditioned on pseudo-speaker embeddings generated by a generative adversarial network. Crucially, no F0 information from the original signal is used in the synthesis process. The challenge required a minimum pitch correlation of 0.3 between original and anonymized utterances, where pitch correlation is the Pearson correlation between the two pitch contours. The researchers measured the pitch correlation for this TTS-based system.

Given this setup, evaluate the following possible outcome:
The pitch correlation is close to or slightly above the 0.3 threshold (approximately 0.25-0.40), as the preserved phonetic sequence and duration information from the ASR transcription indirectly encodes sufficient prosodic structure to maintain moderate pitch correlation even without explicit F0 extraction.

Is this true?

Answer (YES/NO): YES